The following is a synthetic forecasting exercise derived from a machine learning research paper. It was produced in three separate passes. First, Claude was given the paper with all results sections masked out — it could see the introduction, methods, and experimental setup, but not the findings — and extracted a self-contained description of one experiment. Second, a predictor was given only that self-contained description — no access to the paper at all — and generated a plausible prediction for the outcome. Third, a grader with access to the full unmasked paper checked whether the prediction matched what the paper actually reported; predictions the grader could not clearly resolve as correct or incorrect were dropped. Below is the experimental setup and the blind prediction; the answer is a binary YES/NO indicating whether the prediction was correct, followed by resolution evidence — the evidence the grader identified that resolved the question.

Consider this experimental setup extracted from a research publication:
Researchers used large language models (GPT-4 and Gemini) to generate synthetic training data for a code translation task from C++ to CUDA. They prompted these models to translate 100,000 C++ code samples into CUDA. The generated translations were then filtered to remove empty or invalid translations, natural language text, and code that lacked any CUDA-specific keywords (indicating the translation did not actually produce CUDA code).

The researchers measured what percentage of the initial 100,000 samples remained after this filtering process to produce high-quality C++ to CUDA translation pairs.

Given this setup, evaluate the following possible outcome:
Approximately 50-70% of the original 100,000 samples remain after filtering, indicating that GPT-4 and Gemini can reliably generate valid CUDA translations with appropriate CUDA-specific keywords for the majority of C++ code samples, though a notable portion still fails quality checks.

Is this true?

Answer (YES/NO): NO